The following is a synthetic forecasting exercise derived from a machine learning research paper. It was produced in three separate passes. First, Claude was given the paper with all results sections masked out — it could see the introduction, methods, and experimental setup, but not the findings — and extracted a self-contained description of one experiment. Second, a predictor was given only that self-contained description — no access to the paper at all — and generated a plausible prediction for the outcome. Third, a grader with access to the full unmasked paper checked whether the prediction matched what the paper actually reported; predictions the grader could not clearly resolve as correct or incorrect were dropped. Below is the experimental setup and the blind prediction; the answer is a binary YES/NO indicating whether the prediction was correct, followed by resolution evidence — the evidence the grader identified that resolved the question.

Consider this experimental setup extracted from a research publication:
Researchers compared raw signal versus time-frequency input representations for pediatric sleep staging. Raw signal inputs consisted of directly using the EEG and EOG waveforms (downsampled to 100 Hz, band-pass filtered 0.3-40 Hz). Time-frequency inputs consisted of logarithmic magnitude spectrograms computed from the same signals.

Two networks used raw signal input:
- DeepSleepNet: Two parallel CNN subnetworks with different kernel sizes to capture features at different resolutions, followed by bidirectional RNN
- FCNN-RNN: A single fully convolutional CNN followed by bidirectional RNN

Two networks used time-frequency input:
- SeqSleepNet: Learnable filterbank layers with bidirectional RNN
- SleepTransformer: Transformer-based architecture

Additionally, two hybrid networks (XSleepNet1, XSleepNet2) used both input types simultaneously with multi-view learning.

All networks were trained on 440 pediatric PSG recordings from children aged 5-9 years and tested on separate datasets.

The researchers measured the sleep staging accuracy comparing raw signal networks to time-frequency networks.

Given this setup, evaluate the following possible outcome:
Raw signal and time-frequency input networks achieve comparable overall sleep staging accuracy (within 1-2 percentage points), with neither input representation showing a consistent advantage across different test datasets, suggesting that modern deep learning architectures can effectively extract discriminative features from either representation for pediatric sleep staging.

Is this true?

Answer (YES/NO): YES